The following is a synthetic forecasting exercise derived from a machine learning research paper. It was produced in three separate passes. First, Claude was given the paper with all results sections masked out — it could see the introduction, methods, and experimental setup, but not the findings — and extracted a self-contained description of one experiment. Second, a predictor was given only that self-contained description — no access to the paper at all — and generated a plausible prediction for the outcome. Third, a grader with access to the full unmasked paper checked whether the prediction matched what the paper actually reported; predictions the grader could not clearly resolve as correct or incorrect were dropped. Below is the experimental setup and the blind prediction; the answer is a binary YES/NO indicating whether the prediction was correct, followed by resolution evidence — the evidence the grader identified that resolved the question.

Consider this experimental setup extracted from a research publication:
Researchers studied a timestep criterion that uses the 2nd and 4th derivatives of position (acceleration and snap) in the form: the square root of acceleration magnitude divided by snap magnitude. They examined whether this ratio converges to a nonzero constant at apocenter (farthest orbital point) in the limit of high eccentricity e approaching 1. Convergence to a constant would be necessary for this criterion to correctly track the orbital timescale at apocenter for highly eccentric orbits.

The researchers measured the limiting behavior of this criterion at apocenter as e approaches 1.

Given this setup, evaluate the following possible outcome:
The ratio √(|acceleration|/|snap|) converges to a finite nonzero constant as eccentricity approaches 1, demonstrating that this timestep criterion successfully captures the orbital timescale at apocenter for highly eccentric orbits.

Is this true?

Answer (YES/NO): YES